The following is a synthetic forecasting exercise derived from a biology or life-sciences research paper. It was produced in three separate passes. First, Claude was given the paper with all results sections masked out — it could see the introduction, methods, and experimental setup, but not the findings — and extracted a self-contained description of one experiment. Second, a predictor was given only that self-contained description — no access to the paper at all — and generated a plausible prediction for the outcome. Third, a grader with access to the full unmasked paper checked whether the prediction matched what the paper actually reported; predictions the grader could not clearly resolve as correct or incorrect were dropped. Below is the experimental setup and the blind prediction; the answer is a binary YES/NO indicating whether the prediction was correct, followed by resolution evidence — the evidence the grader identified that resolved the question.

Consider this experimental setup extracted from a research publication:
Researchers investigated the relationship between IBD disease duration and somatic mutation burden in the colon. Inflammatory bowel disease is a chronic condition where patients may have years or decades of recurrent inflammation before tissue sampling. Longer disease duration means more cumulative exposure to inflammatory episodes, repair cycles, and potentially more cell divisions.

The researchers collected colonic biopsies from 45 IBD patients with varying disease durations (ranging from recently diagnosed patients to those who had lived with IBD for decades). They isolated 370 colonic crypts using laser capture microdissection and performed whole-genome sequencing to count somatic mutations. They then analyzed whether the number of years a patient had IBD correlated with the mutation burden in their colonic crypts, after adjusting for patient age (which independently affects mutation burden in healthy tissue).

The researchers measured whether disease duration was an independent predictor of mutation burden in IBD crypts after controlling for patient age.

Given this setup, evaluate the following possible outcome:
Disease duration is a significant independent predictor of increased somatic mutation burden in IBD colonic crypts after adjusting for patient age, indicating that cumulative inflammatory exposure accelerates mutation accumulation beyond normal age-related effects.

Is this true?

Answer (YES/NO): YES